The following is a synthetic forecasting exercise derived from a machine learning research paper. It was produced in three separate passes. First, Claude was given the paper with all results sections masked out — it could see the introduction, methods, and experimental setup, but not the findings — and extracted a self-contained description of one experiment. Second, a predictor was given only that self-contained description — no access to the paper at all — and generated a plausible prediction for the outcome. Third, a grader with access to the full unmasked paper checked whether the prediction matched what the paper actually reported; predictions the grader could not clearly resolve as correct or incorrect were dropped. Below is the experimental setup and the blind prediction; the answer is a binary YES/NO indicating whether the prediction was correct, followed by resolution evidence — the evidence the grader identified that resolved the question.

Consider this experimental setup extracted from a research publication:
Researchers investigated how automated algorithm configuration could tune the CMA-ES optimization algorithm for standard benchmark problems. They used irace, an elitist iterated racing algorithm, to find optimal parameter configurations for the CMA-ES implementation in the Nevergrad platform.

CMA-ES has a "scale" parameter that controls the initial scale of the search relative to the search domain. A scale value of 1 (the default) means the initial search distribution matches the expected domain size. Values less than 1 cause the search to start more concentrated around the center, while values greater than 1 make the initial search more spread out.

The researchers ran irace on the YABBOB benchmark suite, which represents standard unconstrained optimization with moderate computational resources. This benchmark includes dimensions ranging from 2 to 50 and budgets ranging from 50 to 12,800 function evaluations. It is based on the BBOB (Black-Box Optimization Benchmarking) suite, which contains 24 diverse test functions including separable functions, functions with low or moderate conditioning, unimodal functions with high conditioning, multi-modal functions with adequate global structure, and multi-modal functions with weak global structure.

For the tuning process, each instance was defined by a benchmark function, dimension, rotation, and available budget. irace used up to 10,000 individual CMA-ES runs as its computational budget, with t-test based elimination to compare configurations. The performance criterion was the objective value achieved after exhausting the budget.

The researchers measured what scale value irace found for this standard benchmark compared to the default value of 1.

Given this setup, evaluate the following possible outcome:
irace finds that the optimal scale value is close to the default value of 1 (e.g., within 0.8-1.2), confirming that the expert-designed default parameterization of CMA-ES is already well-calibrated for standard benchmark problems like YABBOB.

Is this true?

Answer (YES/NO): NO